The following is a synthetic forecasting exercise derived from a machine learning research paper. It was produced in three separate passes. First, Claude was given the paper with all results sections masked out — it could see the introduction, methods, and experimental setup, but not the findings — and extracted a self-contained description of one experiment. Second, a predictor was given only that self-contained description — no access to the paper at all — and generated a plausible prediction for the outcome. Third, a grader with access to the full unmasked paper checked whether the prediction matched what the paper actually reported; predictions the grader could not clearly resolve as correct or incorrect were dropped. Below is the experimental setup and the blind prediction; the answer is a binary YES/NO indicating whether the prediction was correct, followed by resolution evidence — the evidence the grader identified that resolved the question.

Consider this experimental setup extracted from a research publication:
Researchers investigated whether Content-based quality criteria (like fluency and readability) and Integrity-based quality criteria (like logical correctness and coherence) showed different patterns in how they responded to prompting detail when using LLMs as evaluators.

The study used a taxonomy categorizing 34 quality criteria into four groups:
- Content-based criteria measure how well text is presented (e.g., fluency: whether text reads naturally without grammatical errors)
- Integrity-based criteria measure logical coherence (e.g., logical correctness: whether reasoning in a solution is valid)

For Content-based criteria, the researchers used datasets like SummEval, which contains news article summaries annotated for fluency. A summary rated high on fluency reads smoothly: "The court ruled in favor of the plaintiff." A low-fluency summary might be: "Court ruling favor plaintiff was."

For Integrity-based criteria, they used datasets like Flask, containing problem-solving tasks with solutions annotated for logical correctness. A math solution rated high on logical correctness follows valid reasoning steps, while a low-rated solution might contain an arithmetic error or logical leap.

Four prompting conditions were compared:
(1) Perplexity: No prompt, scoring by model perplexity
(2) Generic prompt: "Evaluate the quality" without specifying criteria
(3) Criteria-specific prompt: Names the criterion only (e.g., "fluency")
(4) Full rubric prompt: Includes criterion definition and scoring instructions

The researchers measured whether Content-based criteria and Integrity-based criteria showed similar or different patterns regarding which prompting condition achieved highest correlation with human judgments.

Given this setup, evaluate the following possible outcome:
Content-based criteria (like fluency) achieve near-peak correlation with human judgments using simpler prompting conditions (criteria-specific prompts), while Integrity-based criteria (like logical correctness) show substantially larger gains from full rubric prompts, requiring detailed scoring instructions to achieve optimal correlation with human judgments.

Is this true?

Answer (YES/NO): NO